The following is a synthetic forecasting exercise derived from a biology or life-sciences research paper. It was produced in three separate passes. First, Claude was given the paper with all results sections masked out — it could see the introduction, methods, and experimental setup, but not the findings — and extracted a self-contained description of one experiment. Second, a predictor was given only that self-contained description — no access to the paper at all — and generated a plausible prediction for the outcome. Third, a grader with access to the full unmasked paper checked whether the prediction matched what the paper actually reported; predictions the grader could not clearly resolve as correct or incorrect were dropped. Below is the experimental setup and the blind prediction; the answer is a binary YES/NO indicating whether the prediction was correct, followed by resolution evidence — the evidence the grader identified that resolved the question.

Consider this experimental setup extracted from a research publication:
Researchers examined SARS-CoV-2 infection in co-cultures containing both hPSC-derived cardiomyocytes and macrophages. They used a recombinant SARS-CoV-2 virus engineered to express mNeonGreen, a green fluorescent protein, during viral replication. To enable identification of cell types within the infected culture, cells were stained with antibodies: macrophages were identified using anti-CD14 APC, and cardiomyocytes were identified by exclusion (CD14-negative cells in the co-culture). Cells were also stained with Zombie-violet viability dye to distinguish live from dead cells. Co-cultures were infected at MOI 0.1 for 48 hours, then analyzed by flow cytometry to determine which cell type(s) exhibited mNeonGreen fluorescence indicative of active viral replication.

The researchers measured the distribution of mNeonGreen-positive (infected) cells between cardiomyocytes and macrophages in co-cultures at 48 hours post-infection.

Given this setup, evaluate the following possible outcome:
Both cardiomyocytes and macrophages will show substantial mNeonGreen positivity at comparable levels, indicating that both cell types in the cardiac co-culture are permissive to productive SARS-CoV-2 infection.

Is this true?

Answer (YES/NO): NO